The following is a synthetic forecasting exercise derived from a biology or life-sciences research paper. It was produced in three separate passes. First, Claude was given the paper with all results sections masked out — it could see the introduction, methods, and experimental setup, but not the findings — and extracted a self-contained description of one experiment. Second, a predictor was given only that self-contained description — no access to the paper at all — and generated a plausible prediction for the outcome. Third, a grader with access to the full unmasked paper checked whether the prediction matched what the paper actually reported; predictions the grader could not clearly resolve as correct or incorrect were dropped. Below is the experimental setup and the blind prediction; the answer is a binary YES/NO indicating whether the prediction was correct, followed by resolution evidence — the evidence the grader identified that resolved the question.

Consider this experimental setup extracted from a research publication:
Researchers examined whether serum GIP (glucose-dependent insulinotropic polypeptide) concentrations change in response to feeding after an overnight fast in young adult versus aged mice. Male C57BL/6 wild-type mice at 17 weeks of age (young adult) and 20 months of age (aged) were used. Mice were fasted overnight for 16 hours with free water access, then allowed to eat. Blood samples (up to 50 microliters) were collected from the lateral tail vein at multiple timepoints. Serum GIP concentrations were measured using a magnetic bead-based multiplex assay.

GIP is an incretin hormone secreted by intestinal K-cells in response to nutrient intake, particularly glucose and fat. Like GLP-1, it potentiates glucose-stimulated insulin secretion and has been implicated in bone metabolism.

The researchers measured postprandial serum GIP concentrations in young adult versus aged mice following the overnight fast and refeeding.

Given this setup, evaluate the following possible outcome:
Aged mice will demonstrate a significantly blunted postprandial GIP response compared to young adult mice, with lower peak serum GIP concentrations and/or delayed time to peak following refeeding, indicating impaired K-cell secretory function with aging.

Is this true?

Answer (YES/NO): YES